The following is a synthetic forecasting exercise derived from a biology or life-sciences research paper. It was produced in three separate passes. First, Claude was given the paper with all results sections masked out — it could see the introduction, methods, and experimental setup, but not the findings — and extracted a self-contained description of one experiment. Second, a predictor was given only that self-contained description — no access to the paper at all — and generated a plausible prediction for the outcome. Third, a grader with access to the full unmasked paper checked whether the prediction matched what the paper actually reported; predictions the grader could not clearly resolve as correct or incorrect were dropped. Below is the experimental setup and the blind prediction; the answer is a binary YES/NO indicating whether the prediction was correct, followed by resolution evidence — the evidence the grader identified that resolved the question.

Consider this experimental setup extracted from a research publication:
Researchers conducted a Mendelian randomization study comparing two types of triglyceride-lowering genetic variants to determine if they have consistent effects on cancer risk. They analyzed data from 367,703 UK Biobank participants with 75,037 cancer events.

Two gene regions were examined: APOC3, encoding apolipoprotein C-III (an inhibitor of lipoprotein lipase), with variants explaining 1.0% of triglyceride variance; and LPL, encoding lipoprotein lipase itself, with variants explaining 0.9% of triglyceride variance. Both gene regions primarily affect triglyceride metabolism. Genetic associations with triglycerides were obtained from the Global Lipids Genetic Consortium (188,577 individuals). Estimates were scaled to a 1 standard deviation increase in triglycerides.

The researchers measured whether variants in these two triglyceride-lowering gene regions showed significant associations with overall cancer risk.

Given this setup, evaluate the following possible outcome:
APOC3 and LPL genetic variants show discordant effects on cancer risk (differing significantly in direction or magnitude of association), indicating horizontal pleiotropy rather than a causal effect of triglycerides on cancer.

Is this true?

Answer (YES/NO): NO